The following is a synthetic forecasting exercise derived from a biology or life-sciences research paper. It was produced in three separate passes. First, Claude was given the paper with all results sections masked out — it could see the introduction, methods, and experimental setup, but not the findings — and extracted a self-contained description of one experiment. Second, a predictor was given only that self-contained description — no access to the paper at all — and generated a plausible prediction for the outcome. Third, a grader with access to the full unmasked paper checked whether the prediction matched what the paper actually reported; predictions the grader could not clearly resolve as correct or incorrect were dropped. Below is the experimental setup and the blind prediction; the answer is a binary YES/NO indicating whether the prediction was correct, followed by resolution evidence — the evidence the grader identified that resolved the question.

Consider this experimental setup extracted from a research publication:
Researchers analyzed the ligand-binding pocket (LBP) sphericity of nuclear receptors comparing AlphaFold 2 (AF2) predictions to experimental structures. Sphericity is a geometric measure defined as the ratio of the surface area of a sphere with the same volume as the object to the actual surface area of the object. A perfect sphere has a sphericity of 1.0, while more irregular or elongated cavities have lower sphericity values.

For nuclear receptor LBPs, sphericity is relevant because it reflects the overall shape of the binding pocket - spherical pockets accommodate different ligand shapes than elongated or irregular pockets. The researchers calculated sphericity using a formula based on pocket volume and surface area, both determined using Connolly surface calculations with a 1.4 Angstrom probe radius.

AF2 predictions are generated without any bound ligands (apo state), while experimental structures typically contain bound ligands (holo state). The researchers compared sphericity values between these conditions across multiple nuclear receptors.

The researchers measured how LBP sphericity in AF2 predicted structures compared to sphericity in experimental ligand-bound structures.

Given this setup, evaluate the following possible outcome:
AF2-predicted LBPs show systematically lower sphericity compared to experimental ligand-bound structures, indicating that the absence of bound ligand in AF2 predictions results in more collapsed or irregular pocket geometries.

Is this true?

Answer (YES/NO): NO